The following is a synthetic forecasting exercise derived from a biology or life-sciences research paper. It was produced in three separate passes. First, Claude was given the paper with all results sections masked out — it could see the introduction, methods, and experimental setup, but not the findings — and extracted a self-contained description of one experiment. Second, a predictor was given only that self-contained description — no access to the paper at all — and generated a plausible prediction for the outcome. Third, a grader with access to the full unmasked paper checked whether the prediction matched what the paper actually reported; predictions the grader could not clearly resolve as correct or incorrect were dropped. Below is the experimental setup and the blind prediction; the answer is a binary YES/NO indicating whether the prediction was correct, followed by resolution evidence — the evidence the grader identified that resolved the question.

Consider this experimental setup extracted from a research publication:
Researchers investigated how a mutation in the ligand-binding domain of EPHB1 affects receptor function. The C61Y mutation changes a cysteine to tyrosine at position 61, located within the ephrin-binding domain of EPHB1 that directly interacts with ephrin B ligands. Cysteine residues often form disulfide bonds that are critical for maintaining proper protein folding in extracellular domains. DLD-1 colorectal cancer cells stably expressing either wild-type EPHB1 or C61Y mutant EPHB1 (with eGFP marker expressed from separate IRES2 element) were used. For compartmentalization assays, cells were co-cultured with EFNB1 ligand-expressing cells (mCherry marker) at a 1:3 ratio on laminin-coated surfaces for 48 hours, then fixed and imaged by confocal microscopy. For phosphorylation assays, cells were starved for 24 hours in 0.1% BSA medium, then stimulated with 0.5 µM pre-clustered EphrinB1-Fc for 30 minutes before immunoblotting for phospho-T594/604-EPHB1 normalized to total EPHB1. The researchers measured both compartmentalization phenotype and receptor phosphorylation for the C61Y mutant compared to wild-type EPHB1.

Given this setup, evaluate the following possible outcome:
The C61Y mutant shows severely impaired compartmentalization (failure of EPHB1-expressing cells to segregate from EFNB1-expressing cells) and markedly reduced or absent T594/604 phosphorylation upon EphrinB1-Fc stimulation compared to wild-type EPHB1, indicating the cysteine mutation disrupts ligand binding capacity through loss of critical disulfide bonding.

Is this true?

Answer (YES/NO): YES